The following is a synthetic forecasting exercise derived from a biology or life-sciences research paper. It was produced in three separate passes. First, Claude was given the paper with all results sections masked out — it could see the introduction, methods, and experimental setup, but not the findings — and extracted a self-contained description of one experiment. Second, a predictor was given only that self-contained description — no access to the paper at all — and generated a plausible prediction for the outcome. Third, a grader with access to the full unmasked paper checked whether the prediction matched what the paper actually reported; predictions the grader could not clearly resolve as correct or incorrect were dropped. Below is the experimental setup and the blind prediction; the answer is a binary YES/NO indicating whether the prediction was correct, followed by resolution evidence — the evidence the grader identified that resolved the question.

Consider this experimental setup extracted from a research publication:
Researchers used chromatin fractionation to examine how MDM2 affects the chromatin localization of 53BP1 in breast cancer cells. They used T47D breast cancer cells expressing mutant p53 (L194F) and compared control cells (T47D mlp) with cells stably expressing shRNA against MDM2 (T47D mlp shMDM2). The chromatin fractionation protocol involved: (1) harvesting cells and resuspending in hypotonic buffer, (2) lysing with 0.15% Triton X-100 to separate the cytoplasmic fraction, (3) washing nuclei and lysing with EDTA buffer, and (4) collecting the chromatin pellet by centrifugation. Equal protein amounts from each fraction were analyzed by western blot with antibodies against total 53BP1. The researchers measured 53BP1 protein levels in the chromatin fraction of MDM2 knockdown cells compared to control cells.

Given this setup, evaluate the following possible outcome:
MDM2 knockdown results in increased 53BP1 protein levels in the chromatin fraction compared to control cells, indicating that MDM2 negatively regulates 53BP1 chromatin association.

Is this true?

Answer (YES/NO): NO